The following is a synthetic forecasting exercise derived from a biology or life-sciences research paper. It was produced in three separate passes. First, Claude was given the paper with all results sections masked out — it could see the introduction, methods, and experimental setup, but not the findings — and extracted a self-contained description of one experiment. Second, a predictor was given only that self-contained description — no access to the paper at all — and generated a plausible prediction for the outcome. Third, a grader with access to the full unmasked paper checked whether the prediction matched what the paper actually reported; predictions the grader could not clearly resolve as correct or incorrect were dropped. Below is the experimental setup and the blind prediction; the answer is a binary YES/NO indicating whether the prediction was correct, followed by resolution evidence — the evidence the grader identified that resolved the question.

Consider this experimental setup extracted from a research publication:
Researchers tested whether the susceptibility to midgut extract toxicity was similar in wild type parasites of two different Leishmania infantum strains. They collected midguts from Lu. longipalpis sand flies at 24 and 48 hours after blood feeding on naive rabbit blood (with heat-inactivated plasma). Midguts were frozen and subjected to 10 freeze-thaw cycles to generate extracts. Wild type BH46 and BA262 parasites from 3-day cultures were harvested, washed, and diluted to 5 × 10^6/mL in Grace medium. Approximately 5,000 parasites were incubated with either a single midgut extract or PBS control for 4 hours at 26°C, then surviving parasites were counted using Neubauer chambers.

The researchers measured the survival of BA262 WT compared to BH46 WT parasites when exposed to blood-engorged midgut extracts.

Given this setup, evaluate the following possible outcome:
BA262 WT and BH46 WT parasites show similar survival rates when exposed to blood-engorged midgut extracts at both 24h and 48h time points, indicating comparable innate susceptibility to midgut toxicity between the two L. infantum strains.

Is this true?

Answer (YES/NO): YES